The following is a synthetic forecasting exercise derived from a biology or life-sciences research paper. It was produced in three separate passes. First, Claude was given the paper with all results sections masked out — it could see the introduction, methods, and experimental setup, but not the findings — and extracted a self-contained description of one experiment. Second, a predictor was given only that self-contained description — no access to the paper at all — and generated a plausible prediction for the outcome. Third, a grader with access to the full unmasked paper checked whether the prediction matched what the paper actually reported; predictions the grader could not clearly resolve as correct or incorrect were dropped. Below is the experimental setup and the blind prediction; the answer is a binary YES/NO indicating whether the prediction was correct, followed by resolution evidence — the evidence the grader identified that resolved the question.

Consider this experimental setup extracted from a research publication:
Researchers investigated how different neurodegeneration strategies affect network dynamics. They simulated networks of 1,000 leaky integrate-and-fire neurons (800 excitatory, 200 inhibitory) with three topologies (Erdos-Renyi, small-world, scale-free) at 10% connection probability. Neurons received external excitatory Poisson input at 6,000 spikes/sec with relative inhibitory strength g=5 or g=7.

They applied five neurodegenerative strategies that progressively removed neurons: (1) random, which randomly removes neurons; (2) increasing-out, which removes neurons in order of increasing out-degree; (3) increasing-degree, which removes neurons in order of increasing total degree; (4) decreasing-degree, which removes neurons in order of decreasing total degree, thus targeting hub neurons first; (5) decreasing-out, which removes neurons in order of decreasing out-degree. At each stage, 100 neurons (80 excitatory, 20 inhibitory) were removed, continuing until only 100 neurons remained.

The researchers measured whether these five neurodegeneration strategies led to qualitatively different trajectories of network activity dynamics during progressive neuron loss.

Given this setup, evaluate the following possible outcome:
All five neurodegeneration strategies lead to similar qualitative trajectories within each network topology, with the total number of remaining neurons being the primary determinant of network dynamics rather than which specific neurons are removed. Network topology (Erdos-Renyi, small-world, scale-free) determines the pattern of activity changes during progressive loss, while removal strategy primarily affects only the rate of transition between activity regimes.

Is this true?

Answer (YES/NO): NO